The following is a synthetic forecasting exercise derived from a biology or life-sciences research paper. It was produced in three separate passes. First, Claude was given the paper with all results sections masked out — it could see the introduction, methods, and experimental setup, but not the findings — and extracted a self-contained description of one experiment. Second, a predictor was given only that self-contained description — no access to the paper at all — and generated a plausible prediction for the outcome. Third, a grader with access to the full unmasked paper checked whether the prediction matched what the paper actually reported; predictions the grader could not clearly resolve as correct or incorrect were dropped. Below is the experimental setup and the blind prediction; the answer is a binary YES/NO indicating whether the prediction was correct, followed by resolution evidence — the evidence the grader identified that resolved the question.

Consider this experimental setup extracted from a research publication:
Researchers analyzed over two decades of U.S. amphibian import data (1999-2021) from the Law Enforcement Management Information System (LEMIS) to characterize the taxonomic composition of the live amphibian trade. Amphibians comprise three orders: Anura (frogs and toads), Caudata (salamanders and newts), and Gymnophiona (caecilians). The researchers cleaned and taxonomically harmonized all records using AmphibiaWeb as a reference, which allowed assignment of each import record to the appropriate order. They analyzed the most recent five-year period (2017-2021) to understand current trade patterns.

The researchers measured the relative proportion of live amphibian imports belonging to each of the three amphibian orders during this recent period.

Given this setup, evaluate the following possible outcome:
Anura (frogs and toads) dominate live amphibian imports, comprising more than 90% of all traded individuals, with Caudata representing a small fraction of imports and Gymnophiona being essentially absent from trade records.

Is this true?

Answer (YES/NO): YES